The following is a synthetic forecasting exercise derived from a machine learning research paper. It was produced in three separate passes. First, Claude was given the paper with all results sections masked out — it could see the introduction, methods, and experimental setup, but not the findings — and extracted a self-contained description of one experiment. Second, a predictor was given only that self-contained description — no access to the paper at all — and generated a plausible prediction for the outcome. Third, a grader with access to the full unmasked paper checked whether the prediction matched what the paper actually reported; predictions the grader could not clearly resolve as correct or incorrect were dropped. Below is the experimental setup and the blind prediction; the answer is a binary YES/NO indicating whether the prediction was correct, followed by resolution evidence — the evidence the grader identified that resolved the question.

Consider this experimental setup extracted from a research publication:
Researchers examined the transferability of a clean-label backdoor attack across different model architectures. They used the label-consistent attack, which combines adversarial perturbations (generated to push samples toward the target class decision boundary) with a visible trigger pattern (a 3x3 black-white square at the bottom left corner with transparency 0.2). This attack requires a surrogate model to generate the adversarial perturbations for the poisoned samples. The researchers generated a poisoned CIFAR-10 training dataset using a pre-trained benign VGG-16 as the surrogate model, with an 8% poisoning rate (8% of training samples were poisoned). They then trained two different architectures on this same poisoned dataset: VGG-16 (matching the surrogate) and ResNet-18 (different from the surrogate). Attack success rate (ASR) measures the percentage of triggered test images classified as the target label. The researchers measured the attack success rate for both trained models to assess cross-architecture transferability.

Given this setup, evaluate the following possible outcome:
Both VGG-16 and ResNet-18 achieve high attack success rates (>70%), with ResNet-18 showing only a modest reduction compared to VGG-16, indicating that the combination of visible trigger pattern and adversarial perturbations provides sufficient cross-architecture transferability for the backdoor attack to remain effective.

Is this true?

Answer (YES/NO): NO